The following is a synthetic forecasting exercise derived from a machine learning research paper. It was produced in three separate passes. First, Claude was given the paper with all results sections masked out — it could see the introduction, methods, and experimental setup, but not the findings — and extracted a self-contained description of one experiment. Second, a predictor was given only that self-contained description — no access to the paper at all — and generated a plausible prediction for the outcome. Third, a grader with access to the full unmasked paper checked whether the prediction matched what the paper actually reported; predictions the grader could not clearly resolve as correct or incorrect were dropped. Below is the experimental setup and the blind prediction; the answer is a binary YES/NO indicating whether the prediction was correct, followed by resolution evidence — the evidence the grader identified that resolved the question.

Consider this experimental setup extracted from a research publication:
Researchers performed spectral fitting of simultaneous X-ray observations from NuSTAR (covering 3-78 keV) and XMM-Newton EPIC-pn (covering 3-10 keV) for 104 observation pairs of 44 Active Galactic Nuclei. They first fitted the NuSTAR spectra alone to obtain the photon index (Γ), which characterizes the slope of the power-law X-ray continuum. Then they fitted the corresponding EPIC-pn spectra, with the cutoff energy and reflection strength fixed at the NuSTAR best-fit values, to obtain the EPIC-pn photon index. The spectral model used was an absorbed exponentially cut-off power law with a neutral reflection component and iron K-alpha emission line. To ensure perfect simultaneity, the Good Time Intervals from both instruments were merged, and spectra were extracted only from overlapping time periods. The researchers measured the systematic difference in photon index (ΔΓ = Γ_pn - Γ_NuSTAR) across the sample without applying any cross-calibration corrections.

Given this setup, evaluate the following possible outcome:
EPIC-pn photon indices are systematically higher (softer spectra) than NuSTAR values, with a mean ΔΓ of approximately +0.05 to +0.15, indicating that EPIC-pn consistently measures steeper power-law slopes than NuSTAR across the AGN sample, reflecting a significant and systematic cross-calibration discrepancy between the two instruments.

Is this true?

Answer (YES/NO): NO